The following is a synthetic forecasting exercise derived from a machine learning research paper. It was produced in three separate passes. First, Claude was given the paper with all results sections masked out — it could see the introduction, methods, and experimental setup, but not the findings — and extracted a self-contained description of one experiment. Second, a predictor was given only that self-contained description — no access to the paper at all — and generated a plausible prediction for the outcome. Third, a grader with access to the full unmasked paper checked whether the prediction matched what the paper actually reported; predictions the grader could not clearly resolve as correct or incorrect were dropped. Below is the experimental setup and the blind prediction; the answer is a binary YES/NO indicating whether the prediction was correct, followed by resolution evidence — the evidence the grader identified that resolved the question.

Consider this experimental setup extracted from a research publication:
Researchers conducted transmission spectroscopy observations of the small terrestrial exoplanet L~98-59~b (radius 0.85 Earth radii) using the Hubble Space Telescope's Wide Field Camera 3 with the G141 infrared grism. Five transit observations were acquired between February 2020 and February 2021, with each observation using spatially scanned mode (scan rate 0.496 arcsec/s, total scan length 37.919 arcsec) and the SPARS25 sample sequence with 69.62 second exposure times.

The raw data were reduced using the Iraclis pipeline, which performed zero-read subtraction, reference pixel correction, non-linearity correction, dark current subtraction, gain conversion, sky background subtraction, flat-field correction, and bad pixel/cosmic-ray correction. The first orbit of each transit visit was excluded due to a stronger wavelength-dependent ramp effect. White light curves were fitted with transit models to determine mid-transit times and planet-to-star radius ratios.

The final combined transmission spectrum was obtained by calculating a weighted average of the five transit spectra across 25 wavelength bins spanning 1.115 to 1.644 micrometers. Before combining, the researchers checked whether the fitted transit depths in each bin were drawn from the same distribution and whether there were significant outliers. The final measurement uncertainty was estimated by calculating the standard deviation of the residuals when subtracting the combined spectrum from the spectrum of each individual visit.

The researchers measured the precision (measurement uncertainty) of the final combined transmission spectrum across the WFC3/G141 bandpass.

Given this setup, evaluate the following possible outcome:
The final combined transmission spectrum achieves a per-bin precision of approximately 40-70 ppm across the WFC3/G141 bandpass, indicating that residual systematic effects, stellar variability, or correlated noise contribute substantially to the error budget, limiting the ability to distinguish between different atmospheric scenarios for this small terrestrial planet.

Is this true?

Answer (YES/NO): NO